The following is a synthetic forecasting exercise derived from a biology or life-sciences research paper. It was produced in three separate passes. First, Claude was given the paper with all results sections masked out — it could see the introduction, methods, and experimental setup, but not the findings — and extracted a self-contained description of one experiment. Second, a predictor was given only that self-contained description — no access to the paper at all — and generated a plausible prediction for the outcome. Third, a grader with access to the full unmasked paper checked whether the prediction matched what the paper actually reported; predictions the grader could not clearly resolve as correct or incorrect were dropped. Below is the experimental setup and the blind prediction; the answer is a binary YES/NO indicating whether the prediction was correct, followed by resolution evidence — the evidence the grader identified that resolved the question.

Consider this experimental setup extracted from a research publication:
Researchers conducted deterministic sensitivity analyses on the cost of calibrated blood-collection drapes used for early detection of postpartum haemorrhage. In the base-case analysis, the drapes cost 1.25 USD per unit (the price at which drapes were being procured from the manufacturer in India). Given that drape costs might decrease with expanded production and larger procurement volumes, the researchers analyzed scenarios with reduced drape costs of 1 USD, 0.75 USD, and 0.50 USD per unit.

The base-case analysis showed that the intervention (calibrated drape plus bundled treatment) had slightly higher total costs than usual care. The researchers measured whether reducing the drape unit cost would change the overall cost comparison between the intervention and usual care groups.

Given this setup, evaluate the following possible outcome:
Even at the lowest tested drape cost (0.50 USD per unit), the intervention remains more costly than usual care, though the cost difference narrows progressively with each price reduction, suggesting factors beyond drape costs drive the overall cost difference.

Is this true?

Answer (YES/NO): NO